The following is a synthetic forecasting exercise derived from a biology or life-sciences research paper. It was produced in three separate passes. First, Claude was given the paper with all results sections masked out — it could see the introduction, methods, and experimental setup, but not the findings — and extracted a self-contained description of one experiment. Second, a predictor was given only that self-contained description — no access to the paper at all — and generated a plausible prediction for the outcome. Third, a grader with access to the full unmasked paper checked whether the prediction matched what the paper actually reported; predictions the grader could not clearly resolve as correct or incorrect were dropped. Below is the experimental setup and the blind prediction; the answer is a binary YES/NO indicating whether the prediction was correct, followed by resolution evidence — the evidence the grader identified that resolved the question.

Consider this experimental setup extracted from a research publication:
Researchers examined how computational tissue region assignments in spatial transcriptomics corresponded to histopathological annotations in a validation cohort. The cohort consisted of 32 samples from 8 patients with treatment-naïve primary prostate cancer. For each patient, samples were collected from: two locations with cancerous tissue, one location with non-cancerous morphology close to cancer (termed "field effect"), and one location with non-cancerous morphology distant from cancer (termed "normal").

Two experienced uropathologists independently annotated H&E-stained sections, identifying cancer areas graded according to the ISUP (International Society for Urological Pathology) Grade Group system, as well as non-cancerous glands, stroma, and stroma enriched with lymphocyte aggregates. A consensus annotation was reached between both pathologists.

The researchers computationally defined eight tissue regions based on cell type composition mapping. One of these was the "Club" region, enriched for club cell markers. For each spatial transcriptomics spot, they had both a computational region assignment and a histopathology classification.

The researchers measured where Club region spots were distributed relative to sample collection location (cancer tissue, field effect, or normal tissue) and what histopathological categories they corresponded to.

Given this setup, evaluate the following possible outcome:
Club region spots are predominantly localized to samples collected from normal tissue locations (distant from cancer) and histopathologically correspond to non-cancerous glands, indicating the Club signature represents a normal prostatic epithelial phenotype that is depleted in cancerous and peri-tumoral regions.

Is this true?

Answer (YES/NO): NO